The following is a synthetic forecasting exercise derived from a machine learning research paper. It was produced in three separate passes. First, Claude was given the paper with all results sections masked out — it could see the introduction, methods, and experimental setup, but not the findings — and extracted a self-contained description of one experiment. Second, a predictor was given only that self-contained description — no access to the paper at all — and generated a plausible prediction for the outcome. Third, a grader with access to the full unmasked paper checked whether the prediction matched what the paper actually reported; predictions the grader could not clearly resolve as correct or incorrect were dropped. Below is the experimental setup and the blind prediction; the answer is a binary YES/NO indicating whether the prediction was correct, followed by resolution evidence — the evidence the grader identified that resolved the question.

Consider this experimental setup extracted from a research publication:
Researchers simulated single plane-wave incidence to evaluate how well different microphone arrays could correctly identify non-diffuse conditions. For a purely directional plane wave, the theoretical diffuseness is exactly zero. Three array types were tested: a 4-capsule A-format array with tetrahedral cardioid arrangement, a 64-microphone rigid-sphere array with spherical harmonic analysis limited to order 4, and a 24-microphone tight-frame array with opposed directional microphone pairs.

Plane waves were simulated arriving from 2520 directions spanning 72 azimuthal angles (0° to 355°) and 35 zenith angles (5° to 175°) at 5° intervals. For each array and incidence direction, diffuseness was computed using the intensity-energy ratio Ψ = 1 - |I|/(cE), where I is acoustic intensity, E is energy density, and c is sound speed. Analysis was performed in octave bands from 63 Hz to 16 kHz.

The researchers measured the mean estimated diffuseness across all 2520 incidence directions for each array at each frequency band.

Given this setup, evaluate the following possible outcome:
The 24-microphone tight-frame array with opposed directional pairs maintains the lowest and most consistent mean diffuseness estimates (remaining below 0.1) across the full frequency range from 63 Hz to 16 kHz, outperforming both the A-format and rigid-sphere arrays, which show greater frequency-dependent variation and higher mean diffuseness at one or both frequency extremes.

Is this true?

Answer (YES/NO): NO